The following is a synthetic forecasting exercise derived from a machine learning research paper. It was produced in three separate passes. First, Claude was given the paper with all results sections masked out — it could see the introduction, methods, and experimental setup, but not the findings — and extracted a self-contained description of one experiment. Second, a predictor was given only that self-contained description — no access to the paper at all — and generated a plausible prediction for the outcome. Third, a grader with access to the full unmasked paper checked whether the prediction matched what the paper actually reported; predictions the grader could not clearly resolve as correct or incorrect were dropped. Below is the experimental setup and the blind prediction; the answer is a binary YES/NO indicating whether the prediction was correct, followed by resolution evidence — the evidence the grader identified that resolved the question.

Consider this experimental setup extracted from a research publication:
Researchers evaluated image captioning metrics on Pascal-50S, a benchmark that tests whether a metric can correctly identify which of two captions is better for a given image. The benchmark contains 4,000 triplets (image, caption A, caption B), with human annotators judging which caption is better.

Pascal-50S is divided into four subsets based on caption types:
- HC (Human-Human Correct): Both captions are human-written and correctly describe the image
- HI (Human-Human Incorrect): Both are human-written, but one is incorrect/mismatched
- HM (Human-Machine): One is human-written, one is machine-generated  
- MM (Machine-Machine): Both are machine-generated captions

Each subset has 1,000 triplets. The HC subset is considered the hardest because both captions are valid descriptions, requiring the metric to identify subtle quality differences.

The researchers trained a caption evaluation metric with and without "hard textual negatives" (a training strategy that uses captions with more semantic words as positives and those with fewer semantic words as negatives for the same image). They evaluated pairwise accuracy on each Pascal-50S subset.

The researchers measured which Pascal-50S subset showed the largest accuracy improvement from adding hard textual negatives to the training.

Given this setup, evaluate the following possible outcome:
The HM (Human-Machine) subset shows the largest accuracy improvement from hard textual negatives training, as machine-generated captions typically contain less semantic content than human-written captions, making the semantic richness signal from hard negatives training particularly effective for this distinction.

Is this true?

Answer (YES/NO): NO